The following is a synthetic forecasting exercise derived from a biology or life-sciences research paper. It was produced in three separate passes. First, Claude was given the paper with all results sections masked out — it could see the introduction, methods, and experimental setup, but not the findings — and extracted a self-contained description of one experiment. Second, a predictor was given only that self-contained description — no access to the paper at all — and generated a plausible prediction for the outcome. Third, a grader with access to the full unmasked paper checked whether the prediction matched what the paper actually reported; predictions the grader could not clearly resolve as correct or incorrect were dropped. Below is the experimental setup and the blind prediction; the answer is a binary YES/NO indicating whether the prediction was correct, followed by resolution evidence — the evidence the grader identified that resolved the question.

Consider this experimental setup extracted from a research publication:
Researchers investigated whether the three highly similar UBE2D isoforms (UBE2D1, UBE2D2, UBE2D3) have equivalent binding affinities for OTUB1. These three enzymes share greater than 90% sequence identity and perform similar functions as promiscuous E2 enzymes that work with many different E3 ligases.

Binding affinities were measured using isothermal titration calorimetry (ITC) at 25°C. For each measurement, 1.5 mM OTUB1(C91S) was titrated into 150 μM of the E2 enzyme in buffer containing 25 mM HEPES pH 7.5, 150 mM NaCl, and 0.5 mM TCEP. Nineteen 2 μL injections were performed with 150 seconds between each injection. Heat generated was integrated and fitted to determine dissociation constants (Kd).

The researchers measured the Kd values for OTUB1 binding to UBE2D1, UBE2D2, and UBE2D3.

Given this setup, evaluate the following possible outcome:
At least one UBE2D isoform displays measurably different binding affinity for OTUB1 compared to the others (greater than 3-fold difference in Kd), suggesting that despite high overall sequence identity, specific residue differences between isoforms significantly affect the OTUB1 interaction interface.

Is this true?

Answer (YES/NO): NO